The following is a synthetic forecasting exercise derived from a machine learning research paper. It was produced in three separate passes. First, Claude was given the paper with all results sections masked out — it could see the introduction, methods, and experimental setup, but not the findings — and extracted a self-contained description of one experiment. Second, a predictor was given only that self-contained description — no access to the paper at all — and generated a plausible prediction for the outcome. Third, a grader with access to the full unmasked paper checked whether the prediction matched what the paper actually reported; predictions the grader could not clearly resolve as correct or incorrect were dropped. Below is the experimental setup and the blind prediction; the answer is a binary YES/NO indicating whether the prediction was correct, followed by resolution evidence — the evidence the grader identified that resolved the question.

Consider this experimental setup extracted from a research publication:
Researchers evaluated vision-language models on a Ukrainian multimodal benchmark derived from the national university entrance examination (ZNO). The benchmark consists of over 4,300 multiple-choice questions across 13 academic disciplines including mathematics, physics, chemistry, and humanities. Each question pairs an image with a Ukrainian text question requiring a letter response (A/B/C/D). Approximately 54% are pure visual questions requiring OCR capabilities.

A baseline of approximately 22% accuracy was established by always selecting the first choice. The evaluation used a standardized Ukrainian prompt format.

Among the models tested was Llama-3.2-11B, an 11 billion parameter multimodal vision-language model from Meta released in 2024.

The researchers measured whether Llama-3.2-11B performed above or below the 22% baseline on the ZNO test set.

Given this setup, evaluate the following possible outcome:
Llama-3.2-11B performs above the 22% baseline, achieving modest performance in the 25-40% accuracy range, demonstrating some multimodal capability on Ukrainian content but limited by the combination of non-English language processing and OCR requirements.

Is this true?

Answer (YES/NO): NO